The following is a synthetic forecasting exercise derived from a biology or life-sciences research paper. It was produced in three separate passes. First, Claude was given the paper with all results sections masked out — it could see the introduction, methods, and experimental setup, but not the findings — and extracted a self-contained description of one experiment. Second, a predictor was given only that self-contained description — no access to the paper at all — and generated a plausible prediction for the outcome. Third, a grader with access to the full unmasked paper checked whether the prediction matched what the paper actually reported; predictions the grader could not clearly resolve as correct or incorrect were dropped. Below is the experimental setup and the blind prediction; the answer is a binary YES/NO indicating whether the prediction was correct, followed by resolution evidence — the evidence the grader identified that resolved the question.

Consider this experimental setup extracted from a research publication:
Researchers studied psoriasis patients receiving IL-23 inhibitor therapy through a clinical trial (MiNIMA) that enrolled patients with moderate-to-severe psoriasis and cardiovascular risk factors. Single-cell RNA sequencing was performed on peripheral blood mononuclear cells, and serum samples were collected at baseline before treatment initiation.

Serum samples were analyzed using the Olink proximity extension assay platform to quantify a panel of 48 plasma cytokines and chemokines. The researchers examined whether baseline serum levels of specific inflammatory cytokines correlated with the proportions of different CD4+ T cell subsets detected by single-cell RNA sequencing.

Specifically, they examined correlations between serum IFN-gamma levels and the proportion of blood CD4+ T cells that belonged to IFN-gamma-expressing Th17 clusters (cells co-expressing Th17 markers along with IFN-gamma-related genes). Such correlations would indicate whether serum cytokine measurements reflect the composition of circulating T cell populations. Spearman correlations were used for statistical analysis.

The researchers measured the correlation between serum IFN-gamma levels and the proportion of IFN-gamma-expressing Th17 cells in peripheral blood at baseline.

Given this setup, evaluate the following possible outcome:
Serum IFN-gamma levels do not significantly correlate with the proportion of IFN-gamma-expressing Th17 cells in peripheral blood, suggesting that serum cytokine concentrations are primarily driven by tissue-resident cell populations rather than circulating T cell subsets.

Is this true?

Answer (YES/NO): NO